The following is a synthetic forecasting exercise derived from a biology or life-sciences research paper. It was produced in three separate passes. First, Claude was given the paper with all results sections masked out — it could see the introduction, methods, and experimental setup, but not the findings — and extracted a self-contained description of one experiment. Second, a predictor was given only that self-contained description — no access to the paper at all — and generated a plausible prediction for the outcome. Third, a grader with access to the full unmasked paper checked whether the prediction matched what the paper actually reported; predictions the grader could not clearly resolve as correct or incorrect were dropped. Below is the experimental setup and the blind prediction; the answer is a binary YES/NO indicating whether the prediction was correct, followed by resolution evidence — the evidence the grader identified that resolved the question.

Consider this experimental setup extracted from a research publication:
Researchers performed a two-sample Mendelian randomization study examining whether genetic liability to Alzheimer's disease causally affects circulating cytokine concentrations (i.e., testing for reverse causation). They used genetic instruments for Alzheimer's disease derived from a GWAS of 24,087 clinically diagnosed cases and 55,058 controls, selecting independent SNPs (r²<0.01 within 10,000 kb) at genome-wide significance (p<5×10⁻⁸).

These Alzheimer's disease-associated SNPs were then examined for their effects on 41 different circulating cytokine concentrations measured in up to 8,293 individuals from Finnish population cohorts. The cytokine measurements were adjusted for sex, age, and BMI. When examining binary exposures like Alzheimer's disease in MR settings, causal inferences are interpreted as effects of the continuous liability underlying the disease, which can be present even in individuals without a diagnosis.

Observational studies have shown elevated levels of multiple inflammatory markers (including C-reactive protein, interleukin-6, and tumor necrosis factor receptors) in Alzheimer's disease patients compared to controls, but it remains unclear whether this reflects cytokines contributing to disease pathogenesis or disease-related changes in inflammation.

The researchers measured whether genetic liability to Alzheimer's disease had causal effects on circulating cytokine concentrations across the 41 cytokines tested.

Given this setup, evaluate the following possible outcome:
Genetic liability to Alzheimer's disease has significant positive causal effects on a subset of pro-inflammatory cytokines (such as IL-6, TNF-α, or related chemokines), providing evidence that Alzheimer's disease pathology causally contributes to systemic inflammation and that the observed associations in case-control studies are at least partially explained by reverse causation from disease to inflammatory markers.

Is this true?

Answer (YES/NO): NO